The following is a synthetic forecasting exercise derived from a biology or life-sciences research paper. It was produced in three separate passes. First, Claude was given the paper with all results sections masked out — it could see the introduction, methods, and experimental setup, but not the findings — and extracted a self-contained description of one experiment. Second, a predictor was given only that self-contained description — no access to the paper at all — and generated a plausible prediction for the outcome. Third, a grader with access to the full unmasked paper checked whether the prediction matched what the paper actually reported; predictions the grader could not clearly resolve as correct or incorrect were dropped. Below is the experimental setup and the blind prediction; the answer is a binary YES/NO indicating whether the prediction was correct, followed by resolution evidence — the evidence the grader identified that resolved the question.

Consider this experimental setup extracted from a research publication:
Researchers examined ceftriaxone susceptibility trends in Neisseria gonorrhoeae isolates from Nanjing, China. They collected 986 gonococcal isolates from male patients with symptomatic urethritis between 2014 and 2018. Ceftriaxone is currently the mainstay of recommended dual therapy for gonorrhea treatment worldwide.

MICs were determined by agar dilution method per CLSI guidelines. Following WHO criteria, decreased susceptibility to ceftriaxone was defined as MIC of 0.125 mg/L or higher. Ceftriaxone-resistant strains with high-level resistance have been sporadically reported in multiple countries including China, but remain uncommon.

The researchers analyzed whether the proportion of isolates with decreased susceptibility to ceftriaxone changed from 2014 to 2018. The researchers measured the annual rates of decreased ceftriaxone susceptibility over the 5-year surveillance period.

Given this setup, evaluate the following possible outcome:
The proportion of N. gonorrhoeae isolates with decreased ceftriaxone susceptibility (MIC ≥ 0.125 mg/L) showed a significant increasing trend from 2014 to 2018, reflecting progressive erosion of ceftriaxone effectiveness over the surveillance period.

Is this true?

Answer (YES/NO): YES